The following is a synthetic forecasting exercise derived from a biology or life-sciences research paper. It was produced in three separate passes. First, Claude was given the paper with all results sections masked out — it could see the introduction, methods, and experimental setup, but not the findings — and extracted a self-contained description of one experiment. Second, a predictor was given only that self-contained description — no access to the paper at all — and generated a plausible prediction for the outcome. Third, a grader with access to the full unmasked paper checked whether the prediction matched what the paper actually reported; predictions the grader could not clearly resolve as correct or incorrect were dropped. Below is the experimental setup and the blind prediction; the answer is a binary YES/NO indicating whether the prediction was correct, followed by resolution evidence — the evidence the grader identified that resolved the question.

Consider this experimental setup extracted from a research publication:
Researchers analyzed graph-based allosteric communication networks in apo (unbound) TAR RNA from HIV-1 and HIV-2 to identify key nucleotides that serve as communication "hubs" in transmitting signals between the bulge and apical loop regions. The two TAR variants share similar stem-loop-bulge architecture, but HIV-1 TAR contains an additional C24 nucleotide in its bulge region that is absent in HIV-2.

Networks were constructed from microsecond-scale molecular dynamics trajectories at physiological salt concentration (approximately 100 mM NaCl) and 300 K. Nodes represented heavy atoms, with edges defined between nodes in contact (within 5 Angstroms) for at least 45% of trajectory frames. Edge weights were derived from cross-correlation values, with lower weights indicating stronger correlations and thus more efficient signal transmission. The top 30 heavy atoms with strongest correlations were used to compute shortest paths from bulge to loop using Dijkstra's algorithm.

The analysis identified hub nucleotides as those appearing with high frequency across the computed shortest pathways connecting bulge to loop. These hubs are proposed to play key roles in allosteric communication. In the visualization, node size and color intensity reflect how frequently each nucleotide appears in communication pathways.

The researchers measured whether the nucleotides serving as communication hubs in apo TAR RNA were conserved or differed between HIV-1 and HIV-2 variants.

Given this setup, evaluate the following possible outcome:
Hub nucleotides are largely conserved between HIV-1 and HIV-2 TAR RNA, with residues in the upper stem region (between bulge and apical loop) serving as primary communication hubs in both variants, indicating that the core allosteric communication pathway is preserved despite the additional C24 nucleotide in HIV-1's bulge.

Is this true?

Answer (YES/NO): NO